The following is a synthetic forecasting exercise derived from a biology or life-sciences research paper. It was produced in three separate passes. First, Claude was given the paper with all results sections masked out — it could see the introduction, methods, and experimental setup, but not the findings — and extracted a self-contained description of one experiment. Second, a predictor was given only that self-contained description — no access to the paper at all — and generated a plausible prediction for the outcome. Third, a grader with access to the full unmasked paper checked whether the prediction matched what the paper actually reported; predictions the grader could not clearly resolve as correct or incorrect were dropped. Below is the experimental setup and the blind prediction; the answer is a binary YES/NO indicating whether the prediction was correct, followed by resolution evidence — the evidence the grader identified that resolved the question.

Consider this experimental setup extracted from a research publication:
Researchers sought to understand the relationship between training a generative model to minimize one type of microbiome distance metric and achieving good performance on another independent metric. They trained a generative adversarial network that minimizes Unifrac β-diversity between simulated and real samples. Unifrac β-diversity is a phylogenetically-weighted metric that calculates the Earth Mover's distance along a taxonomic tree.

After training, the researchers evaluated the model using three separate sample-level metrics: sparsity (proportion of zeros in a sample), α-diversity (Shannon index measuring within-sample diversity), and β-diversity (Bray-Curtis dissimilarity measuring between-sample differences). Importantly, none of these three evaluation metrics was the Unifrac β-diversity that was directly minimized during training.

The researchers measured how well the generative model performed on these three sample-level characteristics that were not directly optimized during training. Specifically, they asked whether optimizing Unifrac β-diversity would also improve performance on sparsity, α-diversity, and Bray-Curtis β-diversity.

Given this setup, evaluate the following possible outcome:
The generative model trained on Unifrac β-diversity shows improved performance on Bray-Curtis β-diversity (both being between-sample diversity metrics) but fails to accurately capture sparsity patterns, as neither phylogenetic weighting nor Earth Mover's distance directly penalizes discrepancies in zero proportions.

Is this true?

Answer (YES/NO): NO